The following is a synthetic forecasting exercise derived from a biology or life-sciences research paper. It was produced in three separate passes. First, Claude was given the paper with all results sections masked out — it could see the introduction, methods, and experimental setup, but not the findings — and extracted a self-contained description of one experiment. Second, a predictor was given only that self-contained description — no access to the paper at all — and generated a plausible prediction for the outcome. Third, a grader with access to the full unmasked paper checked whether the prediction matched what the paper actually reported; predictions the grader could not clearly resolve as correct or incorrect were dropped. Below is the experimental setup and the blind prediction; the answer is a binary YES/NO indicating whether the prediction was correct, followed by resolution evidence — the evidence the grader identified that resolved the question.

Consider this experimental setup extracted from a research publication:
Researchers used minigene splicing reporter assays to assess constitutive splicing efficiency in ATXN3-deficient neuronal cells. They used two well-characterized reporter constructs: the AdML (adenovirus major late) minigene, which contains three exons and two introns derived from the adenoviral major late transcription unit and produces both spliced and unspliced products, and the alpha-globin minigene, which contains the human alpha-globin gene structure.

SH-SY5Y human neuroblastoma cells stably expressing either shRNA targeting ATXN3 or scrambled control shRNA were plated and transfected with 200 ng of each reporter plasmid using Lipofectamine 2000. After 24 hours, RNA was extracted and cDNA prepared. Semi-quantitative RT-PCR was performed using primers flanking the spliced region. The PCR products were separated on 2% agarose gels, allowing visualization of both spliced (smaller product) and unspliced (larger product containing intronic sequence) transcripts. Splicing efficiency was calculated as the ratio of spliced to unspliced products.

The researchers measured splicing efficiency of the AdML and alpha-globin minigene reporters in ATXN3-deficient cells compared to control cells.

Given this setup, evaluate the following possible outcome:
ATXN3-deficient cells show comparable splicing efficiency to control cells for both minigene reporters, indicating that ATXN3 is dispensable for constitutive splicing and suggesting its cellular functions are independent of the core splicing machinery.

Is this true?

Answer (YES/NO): NO